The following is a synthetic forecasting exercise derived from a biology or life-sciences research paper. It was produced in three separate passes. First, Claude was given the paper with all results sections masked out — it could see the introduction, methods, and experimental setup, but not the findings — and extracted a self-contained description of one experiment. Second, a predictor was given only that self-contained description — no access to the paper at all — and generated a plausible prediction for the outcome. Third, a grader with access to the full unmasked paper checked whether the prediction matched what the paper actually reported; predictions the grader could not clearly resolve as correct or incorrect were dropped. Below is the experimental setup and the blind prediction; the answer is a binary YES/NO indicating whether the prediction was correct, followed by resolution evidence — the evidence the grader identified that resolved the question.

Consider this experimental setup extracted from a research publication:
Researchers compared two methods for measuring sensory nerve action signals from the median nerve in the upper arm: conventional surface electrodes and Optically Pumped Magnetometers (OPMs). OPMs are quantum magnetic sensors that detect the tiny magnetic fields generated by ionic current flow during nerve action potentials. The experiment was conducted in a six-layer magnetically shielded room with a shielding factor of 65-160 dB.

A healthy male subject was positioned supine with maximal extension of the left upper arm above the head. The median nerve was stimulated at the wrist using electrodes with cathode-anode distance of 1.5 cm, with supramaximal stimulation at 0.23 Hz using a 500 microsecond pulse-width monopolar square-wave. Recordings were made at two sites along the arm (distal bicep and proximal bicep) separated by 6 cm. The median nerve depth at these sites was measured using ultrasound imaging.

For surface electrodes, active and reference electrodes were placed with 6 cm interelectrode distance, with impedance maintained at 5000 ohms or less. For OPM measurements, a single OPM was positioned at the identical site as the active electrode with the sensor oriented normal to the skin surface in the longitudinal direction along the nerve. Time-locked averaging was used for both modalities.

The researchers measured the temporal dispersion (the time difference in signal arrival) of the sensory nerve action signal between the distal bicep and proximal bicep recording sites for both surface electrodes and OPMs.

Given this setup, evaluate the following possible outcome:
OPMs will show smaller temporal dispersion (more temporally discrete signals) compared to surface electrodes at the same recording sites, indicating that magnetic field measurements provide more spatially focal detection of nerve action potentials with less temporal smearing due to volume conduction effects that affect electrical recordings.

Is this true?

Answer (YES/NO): NO